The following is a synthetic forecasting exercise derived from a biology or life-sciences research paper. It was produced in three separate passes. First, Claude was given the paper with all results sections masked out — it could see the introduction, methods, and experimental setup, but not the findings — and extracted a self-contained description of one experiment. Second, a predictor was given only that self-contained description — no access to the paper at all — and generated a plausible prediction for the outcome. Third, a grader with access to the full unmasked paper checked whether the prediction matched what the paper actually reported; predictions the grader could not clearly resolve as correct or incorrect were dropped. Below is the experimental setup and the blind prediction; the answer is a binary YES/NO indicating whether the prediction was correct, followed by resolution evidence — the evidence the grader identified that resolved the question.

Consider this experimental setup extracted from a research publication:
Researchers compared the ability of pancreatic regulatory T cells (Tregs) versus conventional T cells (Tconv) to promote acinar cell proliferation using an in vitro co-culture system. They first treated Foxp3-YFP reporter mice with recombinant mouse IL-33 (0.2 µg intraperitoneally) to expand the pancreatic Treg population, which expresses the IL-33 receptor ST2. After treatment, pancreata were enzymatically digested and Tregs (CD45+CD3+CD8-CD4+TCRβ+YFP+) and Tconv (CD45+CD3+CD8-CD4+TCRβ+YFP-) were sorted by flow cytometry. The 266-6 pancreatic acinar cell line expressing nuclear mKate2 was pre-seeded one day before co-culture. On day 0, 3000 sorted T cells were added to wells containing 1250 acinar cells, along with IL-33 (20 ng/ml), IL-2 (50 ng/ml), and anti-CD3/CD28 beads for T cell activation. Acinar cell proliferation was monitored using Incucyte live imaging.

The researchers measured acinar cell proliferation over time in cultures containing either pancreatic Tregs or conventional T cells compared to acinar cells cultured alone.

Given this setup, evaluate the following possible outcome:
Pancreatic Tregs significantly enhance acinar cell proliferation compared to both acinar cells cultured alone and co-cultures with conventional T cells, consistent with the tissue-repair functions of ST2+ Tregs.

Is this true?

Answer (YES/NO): YES